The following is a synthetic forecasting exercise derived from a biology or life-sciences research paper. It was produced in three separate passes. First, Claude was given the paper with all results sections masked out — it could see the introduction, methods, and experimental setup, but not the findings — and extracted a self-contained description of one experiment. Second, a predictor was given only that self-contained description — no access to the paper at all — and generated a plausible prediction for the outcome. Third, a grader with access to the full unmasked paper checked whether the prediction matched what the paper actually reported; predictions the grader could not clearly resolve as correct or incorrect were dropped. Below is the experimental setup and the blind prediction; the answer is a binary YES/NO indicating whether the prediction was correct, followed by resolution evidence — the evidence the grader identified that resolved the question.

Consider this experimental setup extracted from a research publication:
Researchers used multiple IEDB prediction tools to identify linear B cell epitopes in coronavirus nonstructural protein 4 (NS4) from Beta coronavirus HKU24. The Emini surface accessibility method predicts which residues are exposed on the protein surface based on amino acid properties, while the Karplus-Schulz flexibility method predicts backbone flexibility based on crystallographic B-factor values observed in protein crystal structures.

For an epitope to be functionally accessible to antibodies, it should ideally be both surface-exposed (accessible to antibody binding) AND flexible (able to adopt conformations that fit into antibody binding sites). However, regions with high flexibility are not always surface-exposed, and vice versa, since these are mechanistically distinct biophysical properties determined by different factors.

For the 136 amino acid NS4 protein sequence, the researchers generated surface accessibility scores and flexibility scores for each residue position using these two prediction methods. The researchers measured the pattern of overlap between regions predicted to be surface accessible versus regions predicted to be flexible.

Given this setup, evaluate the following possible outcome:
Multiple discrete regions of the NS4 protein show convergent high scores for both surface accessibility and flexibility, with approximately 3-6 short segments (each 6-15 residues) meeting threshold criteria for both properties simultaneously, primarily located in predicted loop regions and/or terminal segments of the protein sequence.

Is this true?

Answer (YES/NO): NO